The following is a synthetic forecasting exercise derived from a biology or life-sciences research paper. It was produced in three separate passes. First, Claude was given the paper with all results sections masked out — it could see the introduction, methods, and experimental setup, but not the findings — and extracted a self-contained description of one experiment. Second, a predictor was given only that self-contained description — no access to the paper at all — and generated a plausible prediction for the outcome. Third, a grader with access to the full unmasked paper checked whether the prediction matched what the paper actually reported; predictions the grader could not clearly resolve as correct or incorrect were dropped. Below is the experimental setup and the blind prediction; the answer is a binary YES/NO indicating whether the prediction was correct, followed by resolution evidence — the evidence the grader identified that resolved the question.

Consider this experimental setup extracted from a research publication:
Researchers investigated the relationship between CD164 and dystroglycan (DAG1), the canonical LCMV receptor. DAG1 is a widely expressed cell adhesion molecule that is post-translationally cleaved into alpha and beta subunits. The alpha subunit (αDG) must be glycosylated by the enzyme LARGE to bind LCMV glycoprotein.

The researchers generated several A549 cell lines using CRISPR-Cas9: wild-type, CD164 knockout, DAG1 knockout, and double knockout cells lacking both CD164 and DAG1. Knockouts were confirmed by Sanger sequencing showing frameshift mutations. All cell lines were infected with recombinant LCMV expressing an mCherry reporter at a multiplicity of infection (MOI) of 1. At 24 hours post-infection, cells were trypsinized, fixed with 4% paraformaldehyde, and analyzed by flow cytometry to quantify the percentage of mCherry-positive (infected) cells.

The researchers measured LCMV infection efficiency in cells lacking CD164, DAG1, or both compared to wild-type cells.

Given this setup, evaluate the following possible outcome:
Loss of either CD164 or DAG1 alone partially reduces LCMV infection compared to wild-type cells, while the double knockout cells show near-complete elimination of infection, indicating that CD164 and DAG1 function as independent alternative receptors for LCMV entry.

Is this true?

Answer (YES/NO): NO